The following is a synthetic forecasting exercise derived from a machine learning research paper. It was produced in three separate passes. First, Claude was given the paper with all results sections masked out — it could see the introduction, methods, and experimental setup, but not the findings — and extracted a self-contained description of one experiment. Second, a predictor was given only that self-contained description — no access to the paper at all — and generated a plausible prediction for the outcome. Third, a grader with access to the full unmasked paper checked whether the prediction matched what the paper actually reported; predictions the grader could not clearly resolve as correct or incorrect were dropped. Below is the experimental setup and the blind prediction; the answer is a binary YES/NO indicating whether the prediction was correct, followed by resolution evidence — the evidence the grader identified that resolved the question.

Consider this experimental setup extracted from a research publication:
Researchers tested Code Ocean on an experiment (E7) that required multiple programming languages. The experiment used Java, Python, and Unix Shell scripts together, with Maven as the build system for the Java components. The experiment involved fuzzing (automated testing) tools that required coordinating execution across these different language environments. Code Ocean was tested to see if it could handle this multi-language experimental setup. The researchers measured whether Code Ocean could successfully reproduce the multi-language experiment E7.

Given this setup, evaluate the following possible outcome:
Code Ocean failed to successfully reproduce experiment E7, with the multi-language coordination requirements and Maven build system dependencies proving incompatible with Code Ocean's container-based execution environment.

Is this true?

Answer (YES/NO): NO